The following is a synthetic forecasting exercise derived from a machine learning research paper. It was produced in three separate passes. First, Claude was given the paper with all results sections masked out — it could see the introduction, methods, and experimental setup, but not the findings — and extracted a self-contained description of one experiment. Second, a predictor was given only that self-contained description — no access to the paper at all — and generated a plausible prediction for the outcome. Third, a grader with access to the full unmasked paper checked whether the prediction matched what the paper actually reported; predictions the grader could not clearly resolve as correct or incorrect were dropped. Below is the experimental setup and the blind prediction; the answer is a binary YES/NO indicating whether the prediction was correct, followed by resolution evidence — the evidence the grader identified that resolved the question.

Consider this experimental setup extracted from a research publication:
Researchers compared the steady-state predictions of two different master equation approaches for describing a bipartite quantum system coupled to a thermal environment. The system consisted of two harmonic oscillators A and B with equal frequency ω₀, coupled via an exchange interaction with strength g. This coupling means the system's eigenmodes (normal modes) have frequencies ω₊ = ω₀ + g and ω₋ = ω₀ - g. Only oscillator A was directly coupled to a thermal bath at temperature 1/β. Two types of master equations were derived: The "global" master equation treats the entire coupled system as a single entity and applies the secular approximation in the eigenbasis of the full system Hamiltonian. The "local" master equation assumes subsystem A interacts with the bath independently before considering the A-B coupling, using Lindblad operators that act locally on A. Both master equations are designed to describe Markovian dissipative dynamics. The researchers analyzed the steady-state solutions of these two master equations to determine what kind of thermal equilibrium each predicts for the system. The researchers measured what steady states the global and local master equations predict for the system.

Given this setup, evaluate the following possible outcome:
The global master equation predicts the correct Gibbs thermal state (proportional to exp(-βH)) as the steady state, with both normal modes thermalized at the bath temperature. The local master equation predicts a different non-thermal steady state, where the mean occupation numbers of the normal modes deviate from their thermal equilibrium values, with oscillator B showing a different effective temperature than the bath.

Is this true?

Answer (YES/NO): NO